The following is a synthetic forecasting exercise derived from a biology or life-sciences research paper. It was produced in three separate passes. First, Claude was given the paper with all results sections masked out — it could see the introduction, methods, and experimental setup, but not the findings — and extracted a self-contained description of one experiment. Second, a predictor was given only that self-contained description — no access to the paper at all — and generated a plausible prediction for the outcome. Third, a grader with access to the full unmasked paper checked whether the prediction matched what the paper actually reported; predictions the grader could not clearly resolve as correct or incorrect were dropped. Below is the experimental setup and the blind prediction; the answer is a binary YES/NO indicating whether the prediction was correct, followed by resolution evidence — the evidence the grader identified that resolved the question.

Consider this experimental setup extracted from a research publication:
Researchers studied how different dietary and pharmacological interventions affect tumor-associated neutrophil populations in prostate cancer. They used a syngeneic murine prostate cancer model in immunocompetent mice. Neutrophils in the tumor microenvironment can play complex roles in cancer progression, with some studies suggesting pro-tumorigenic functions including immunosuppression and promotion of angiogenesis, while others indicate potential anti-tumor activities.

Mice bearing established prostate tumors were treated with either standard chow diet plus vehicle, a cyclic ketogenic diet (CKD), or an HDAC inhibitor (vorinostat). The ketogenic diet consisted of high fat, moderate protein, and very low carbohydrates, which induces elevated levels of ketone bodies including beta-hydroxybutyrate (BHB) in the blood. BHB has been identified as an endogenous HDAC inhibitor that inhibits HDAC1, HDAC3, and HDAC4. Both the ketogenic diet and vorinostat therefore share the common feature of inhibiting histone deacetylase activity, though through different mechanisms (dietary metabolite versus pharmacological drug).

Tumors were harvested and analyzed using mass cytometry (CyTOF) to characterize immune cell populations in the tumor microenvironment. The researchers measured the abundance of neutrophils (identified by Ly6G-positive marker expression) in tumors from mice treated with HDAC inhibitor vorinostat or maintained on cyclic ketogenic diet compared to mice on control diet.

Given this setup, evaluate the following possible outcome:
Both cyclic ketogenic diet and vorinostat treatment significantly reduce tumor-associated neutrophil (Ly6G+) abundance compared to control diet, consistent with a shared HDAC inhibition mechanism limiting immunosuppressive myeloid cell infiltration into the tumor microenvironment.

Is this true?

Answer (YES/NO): NO